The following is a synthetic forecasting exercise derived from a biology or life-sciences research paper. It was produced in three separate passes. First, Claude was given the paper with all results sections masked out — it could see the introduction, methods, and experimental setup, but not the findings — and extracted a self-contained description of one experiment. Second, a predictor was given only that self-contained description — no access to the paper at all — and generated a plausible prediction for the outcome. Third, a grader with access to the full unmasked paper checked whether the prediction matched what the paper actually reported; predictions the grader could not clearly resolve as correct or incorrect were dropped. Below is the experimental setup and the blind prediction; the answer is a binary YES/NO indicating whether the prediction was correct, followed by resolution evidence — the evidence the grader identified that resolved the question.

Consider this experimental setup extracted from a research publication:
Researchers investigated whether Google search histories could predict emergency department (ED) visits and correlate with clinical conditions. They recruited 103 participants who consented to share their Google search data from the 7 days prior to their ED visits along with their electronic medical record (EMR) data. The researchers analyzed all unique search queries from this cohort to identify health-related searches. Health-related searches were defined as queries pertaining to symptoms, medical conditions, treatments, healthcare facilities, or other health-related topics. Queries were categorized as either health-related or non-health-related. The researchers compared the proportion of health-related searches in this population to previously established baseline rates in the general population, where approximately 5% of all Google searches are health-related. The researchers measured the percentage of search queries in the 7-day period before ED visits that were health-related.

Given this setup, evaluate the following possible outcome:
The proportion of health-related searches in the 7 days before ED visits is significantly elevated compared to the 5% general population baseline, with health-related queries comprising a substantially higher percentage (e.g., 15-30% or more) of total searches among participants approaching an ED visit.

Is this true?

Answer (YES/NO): YES